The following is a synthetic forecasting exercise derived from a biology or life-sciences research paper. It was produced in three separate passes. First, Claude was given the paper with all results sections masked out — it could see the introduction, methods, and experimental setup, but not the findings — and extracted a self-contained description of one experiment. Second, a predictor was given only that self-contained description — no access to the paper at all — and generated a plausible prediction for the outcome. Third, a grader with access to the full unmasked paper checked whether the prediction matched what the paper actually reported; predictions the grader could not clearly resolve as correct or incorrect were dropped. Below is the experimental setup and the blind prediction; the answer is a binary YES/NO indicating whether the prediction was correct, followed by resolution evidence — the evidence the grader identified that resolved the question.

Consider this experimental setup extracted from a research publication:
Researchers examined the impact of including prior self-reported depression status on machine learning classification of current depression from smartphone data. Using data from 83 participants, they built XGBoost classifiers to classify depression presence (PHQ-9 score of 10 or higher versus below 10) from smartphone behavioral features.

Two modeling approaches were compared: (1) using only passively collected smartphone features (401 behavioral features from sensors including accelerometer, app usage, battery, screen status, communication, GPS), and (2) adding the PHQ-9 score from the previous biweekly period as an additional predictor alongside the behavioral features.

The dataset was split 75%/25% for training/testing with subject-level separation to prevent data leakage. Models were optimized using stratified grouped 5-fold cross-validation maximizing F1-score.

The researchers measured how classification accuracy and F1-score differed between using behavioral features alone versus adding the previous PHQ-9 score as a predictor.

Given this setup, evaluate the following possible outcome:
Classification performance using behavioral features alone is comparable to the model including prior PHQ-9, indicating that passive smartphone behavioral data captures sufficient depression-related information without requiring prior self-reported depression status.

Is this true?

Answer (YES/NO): NO